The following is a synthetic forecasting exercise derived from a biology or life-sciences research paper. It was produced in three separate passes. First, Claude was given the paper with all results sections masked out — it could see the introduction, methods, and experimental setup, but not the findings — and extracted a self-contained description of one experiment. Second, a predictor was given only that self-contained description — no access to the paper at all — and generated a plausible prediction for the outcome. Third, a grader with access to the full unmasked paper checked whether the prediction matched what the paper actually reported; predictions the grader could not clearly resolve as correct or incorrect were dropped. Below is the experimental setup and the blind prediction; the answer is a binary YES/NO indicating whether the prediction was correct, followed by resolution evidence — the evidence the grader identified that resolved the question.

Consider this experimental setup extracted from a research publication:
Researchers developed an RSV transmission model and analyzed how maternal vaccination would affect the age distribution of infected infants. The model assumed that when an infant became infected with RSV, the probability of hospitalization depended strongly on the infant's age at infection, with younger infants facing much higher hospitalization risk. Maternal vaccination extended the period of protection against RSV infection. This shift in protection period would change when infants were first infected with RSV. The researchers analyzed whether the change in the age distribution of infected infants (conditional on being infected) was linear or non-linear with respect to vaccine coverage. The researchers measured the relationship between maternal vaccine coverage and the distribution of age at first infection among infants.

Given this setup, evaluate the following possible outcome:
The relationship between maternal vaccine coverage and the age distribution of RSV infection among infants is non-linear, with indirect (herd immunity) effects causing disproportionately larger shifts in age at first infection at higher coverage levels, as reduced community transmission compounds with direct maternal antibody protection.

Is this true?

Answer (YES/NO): NO